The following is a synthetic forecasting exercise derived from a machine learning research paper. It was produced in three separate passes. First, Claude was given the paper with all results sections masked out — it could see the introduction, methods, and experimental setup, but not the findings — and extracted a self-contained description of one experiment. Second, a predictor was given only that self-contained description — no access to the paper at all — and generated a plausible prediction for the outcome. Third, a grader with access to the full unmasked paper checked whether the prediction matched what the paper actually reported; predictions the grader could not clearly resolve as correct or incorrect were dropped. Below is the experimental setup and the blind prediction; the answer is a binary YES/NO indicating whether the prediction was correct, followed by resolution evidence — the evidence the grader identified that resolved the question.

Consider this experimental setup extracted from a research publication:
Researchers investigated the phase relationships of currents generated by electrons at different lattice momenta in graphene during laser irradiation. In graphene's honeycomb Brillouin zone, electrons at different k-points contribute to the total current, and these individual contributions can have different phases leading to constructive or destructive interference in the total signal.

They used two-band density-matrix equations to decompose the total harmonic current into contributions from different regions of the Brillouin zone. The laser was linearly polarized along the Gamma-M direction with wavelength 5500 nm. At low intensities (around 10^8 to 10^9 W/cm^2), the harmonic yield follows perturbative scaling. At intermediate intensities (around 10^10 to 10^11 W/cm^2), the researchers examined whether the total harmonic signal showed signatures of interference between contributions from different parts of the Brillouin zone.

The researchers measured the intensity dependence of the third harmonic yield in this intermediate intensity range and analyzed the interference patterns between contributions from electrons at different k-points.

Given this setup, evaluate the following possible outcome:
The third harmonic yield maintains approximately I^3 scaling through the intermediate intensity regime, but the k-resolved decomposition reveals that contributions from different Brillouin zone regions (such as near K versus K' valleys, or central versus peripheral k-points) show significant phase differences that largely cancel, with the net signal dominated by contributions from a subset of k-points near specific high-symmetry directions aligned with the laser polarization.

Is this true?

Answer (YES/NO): NO